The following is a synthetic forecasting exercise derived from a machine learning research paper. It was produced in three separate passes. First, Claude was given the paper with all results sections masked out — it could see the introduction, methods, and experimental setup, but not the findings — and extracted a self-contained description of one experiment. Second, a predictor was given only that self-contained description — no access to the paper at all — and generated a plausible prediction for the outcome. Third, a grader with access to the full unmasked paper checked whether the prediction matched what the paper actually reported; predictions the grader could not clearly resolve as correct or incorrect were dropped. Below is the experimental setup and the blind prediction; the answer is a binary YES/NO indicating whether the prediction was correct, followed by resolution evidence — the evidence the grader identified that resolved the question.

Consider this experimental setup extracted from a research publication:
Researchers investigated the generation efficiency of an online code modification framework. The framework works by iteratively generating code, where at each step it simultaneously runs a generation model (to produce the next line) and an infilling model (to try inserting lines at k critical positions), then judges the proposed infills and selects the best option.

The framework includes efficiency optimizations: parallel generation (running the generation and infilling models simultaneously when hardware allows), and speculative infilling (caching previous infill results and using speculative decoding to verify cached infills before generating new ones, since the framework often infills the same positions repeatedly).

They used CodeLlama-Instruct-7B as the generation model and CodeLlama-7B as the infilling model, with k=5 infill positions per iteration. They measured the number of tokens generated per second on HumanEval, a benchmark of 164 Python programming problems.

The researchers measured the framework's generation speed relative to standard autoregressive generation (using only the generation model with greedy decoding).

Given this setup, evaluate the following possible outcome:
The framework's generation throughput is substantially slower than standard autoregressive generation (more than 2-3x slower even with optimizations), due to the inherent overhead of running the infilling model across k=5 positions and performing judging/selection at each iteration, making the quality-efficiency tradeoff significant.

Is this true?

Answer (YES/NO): NO